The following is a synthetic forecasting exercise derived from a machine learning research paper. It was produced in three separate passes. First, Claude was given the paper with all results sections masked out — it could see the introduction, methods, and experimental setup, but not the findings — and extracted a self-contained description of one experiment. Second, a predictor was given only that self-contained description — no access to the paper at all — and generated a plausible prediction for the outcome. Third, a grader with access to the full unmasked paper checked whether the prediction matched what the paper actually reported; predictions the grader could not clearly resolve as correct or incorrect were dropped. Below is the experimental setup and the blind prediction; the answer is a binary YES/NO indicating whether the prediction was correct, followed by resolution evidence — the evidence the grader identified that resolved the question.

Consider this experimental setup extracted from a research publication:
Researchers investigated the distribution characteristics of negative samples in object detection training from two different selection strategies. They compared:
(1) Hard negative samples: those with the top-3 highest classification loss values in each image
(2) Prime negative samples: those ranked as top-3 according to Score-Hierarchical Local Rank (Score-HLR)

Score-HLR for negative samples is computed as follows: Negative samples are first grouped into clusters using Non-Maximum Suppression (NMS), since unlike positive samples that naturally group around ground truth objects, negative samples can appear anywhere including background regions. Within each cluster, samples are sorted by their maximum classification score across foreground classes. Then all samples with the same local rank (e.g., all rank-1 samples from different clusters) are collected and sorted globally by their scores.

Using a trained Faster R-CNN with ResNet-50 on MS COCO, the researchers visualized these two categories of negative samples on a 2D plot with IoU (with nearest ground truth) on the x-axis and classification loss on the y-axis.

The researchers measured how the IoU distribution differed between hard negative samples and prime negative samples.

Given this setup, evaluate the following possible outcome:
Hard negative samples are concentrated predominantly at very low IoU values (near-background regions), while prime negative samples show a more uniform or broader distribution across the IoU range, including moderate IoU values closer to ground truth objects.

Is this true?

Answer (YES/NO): NO